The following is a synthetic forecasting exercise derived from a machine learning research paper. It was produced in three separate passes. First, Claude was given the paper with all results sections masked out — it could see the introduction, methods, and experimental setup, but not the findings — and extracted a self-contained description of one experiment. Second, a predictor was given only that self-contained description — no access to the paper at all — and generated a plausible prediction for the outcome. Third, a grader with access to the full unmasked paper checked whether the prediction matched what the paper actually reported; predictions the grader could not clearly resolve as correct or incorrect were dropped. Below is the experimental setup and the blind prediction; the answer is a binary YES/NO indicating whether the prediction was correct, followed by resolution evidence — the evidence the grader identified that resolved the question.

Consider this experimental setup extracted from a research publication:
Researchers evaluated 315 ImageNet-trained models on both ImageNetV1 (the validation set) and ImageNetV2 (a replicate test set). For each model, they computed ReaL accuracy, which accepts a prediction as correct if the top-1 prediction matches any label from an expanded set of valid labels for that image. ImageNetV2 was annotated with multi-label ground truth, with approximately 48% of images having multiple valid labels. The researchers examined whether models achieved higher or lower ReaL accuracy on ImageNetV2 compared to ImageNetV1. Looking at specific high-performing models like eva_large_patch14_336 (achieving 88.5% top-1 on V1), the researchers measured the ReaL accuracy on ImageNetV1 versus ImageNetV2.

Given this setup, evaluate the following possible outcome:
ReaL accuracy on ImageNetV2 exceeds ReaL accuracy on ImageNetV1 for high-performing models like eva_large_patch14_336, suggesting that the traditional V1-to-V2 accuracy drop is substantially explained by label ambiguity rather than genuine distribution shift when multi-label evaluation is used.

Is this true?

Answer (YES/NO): YES